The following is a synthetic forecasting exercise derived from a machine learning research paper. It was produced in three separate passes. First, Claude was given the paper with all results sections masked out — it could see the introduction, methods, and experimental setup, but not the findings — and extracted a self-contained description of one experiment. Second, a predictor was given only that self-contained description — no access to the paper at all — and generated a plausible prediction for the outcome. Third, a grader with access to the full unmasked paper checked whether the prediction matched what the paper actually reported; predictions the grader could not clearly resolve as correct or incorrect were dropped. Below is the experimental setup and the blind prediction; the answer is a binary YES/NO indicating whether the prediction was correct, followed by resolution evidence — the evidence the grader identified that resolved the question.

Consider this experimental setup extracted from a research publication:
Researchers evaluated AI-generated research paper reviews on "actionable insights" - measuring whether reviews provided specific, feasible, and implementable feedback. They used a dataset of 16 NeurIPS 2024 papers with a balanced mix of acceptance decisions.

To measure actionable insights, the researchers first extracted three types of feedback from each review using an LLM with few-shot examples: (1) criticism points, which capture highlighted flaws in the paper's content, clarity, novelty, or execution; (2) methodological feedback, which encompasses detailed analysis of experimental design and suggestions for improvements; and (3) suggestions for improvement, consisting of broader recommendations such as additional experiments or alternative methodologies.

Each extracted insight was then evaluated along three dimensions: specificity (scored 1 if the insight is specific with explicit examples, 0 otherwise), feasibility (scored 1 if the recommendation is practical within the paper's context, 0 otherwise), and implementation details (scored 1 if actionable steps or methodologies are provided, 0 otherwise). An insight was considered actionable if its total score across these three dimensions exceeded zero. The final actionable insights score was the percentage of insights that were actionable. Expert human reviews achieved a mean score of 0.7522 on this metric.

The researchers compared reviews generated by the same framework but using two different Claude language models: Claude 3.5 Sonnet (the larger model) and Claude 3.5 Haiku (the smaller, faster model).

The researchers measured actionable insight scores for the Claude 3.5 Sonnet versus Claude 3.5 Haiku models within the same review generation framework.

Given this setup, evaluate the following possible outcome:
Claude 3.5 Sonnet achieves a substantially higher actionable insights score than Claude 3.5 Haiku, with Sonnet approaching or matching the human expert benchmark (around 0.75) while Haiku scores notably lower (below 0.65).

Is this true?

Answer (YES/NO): YES